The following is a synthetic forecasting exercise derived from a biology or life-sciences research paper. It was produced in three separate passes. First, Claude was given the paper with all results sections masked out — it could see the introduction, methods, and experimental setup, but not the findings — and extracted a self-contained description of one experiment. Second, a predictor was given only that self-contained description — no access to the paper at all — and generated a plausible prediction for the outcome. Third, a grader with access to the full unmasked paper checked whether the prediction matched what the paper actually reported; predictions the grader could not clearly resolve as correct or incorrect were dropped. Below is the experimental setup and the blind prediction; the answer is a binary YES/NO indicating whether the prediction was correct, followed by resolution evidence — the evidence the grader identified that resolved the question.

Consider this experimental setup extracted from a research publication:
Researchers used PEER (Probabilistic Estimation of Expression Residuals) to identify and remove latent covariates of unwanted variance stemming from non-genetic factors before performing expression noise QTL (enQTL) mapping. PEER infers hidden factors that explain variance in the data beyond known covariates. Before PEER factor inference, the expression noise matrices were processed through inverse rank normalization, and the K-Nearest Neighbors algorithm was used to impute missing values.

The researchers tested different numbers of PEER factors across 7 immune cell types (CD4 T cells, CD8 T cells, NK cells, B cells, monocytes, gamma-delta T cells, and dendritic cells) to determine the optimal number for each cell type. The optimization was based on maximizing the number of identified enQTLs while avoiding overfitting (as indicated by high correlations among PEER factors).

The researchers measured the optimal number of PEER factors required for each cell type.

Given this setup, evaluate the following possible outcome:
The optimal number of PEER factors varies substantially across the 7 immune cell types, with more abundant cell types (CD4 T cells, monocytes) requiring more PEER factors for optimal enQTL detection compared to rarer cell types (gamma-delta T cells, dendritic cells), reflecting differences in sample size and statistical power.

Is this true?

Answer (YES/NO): NO